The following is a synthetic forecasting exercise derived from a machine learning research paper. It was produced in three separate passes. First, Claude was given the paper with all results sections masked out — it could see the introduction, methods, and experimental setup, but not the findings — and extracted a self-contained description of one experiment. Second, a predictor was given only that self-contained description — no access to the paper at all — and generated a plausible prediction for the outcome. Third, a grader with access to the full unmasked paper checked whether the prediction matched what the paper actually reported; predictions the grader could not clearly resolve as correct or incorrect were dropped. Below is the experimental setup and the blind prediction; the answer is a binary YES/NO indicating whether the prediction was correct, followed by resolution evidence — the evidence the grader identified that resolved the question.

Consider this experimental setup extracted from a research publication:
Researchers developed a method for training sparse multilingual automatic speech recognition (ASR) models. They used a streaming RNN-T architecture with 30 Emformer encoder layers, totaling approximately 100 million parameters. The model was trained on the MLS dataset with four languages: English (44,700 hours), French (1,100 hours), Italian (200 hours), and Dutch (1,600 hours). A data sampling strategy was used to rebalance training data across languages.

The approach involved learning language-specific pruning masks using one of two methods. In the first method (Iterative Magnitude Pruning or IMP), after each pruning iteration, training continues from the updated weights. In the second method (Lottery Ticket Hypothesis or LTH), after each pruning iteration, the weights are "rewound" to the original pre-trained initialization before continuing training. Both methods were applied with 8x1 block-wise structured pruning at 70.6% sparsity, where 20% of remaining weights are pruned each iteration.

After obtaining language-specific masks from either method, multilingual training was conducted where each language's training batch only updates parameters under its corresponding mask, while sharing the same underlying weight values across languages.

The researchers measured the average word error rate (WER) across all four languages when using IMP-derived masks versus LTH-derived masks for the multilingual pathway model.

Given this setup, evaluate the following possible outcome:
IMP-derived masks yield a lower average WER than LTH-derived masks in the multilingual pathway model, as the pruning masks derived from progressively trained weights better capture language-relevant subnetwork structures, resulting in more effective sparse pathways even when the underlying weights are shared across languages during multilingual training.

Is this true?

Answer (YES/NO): NO